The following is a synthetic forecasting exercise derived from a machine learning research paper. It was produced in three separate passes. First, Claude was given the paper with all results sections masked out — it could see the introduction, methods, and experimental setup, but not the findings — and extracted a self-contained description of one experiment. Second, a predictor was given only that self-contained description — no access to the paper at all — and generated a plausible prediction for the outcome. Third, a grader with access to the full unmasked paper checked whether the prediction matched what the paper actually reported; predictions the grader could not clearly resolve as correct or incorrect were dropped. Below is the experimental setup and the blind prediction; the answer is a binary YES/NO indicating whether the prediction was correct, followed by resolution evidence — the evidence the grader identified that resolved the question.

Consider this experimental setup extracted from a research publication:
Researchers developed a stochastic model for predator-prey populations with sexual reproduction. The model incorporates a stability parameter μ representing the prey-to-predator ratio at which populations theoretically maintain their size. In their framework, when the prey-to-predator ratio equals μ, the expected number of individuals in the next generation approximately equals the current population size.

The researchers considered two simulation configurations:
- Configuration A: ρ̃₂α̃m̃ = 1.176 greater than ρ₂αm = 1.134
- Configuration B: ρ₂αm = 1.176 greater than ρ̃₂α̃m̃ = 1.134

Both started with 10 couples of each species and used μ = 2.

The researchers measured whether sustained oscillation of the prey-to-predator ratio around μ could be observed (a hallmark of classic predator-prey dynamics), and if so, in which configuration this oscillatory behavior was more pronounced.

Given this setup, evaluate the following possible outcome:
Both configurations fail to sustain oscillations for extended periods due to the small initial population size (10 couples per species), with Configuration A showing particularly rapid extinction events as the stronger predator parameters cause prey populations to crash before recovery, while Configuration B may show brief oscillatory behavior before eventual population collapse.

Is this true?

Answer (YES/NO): NO